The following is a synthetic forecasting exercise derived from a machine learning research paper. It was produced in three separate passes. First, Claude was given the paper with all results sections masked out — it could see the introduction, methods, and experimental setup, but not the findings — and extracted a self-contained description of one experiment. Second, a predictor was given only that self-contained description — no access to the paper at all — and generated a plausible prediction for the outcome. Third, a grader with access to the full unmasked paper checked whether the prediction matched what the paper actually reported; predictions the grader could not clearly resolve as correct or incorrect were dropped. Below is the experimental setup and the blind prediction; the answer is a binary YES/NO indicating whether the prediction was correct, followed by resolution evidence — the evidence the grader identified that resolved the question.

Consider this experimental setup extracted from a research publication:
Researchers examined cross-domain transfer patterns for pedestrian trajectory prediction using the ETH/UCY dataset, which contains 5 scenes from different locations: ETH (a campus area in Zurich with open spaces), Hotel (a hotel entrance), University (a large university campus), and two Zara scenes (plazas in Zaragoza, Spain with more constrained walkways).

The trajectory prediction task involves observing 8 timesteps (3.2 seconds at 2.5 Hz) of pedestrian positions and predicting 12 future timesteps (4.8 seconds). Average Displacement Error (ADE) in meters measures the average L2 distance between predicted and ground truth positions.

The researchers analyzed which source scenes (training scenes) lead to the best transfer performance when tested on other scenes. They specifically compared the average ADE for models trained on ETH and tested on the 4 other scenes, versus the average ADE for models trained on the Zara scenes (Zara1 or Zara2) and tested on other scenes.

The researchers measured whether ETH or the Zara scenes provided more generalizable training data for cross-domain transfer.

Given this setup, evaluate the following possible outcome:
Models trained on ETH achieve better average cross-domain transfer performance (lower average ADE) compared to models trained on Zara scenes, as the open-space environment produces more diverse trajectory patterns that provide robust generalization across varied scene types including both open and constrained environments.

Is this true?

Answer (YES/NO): YES